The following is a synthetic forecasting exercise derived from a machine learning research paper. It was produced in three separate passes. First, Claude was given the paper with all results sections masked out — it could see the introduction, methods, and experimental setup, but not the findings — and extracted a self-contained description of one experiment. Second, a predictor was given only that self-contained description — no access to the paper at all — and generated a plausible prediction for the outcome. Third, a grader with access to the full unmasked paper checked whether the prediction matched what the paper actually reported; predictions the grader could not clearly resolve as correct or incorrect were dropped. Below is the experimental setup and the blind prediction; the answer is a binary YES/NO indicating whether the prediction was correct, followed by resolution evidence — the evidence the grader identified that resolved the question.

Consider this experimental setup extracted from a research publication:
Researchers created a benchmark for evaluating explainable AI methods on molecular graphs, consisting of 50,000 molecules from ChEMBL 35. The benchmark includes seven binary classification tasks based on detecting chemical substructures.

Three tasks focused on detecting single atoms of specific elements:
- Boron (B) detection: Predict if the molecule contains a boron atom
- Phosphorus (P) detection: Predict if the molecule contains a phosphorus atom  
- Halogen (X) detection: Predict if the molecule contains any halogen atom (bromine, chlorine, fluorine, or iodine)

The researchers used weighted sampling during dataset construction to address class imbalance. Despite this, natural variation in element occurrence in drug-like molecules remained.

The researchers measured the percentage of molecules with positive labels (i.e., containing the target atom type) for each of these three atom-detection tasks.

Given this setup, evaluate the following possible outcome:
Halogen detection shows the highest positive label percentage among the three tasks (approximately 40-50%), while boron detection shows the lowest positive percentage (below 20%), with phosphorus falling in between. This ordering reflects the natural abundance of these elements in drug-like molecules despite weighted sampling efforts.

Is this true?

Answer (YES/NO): NO